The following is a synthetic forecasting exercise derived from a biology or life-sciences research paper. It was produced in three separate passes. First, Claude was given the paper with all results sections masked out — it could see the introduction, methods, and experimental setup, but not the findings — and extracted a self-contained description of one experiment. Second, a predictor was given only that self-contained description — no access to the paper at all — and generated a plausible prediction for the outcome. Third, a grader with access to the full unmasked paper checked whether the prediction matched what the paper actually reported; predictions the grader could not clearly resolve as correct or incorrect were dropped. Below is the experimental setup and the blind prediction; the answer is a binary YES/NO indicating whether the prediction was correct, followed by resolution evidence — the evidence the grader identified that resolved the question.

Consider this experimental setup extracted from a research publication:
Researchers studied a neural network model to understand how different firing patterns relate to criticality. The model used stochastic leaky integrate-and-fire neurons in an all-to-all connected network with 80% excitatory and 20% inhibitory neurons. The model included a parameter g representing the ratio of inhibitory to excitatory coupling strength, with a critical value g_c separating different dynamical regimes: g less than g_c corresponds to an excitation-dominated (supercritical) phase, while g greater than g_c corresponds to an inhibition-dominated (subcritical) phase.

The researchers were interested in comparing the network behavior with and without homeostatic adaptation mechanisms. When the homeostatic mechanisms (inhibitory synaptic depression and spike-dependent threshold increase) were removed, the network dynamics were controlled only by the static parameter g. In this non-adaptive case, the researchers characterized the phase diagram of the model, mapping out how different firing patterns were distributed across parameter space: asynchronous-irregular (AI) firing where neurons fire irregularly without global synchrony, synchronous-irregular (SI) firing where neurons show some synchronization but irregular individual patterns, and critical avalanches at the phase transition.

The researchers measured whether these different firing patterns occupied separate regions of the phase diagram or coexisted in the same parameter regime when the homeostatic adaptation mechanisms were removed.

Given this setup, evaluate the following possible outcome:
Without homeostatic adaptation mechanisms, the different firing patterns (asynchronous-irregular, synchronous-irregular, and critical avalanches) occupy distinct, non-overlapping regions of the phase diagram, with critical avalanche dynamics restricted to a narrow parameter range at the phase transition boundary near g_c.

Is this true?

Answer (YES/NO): YES